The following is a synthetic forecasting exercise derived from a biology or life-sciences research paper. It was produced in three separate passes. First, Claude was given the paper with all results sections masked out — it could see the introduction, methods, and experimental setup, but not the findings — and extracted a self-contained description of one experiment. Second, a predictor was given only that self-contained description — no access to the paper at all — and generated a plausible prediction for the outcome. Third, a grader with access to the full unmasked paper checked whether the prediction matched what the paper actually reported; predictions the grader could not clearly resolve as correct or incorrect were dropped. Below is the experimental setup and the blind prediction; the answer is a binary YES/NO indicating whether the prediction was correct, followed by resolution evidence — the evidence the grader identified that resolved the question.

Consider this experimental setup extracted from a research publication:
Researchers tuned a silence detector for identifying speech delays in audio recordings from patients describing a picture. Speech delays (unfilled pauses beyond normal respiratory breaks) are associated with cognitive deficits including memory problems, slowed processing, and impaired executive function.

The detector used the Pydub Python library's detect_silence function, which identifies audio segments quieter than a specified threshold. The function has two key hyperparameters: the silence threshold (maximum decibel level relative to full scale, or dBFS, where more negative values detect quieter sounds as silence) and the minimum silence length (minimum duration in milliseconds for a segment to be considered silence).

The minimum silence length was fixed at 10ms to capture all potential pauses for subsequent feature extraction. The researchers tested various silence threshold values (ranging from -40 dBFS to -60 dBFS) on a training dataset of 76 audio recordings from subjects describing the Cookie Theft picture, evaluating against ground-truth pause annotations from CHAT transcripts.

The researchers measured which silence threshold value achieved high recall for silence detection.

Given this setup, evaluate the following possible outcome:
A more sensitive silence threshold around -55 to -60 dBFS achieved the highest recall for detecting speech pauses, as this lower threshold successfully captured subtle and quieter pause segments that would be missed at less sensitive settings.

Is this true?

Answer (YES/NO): YES